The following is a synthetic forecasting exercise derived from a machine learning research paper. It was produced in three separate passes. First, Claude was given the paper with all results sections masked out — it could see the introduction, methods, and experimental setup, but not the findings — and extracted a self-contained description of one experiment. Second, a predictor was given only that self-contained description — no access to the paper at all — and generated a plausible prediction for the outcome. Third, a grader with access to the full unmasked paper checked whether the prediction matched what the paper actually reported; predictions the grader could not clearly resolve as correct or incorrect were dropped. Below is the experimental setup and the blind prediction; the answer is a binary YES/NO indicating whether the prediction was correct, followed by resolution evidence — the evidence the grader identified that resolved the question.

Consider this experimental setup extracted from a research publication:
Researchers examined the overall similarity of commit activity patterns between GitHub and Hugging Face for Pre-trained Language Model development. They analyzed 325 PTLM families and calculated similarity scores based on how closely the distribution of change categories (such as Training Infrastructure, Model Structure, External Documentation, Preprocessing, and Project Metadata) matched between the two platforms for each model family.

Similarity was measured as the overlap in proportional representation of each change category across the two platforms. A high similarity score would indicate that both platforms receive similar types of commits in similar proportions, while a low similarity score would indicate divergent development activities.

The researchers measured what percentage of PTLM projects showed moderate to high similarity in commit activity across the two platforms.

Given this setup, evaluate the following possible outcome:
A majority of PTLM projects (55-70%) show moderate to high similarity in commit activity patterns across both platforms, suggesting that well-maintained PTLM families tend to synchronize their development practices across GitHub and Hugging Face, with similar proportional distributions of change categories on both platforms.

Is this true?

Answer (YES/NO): NO